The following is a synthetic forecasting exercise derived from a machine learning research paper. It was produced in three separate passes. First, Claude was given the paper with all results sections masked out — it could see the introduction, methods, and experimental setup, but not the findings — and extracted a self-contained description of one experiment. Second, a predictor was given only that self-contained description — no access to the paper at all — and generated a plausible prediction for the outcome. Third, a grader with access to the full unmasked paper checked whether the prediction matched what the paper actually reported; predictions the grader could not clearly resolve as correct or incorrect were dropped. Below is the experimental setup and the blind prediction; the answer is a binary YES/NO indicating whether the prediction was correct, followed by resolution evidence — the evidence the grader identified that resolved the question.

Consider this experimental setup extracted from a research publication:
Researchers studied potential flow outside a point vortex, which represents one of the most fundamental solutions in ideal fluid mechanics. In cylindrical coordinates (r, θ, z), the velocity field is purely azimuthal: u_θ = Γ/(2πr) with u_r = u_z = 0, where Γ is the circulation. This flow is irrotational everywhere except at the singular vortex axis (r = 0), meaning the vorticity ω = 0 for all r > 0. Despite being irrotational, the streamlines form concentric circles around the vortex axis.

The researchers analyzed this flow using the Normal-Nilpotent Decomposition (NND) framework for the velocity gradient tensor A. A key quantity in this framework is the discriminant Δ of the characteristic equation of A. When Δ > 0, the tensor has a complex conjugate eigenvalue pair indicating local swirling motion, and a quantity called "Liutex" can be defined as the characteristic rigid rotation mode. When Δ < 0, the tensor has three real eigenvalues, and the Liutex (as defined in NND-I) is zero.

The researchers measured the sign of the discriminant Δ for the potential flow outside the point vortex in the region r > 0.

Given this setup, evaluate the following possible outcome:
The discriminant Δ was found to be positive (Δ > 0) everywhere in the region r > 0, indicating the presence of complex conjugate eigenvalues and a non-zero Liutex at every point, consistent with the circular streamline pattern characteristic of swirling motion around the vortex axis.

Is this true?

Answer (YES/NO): NO